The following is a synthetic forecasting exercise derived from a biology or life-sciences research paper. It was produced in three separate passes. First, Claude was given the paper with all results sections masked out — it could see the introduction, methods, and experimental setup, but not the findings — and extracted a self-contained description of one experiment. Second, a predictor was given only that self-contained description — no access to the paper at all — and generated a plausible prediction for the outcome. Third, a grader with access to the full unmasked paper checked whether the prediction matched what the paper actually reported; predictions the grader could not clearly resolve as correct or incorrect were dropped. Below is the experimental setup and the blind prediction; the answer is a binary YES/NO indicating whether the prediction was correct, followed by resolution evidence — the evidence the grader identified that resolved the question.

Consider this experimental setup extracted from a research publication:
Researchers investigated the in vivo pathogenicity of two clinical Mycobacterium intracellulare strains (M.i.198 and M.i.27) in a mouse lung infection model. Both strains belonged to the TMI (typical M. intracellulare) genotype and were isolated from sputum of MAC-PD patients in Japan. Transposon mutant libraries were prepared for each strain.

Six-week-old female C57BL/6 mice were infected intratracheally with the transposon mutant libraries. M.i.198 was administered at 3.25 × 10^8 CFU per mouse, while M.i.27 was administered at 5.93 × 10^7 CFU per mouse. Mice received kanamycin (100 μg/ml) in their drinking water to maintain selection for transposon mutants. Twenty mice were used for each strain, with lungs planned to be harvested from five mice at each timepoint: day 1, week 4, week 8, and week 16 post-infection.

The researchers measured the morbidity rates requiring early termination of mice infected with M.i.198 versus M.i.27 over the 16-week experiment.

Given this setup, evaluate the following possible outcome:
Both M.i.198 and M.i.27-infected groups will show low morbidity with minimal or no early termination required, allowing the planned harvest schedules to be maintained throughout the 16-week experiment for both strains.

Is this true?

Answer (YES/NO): NO